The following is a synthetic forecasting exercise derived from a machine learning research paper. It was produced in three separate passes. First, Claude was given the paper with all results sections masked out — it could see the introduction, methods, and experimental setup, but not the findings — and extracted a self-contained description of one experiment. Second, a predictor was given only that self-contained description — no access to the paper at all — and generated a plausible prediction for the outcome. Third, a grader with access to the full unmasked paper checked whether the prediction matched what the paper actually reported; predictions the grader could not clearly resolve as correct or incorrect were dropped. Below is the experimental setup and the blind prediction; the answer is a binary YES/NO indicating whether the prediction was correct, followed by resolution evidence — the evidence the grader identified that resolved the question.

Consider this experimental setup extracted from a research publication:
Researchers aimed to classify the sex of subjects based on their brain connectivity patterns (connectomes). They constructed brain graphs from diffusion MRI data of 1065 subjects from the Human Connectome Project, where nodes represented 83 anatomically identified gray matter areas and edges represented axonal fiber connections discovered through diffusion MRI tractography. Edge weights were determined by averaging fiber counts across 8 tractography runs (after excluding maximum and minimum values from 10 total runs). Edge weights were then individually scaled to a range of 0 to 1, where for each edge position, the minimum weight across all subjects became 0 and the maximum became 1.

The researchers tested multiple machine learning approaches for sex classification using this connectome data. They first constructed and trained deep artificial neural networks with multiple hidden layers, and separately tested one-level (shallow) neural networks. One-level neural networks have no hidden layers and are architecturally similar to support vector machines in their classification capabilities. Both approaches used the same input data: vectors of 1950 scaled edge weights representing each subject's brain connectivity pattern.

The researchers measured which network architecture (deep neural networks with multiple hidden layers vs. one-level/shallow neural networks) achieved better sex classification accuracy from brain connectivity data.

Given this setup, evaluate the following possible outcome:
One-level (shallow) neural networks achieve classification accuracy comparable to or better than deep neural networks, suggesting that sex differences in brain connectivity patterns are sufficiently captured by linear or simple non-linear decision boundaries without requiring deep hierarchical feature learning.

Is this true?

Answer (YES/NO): YES